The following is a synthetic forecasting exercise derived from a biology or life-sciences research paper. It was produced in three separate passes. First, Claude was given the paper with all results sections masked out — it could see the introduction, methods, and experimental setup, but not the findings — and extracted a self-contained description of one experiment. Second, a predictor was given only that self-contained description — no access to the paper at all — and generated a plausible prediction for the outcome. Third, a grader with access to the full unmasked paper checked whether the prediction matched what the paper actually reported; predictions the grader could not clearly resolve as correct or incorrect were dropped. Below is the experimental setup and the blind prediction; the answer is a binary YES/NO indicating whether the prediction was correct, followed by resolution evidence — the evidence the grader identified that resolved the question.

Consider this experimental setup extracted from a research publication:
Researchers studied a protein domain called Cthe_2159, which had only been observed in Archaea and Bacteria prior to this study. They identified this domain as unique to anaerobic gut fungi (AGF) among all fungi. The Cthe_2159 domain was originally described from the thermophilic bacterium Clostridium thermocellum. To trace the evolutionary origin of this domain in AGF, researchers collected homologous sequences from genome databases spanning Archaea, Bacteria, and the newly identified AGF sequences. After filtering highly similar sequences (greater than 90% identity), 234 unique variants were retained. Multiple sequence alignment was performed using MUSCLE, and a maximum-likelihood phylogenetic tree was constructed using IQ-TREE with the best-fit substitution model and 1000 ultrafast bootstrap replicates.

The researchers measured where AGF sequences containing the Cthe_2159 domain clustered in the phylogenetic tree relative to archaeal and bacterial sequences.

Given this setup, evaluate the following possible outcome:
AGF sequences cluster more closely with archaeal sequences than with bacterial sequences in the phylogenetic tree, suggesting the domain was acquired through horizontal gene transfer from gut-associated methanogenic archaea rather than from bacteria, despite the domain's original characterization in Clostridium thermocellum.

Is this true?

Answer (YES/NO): NO